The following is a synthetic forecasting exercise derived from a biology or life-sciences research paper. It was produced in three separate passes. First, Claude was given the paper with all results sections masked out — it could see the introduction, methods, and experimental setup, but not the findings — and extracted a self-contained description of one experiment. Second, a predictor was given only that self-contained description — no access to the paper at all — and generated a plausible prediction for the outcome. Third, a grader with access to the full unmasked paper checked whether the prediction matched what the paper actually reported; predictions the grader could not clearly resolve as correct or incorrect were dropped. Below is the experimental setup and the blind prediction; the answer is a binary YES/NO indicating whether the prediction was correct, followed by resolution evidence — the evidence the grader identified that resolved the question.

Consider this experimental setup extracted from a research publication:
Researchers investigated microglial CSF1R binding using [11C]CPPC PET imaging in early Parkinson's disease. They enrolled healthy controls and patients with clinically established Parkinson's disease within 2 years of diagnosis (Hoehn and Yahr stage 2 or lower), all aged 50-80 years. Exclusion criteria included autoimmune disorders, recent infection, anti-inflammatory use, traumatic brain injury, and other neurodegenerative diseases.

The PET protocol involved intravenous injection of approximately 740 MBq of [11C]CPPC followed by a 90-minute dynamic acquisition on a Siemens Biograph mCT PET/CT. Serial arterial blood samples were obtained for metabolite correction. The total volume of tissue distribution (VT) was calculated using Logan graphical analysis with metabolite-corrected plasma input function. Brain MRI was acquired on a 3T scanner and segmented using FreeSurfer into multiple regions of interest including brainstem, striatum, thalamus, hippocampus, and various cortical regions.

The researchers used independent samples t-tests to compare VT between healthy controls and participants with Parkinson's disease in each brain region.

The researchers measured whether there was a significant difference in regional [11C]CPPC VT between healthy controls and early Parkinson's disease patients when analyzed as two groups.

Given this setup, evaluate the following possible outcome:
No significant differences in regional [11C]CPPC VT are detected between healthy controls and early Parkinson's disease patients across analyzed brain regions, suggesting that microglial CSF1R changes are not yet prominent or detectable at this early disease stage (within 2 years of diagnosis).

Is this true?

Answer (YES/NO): YES